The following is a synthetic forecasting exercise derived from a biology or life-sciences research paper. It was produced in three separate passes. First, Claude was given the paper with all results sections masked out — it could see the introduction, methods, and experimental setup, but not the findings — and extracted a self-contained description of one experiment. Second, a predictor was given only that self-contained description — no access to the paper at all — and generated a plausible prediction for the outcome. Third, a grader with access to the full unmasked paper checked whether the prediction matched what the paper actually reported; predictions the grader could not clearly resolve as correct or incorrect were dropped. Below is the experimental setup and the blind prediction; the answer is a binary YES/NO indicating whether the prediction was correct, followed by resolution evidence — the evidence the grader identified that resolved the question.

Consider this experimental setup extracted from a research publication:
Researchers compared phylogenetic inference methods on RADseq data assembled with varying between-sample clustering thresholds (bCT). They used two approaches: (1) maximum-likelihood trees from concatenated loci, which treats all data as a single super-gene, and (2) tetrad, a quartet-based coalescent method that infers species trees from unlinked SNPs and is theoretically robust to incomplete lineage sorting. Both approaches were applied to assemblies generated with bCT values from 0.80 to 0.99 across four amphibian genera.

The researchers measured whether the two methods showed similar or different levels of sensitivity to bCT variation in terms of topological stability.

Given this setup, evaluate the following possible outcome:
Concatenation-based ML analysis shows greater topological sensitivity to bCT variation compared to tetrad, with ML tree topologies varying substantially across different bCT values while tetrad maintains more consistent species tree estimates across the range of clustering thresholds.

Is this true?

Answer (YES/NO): NO